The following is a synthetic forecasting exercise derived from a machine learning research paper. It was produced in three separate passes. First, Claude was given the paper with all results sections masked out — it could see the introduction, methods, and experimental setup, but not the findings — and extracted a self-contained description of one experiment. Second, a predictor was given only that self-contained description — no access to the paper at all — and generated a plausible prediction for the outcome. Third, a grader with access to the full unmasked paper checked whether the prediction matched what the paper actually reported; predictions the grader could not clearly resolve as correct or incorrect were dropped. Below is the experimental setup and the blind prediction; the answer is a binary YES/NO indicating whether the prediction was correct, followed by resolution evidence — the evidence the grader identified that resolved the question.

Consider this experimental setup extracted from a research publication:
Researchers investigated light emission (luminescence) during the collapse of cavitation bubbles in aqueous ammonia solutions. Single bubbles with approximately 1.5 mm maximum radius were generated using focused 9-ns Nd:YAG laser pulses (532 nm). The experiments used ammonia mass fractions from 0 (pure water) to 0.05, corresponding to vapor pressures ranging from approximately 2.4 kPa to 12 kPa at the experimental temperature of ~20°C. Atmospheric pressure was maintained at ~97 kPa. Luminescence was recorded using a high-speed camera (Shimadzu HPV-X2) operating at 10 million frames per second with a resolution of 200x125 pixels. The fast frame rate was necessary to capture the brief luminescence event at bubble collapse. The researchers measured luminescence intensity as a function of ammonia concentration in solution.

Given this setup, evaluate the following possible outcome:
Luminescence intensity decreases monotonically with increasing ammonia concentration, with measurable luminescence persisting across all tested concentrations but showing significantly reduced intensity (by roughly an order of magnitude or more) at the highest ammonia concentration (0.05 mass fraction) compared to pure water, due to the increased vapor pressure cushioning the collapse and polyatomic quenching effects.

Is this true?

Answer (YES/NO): NO